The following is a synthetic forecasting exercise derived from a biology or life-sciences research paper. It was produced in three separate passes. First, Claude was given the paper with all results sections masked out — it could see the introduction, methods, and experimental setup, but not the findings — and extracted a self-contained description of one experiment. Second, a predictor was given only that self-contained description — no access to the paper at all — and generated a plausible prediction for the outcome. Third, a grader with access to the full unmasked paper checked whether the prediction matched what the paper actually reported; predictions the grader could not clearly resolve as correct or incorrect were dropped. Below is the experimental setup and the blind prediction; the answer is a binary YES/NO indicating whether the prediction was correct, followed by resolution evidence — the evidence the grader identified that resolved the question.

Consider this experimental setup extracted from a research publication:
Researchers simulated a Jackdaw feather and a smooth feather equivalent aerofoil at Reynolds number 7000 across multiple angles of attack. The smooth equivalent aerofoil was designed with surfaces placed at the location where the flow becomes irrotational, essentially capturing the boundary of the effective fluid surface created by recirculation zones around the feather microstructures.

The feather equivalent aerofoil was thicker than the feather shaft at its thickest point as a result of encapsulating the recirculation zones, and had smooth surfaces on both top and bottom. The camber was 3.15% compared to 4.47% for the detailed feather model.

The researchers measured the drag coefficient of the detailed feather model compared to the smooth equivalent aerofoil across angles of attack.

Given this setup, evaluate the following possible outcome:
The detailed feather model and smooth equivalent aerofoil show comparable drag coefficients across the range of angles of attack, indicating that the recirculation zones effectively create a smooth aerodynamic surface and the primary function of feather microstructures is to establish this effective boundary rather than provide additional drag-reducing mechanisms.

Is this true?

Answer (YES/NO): NO